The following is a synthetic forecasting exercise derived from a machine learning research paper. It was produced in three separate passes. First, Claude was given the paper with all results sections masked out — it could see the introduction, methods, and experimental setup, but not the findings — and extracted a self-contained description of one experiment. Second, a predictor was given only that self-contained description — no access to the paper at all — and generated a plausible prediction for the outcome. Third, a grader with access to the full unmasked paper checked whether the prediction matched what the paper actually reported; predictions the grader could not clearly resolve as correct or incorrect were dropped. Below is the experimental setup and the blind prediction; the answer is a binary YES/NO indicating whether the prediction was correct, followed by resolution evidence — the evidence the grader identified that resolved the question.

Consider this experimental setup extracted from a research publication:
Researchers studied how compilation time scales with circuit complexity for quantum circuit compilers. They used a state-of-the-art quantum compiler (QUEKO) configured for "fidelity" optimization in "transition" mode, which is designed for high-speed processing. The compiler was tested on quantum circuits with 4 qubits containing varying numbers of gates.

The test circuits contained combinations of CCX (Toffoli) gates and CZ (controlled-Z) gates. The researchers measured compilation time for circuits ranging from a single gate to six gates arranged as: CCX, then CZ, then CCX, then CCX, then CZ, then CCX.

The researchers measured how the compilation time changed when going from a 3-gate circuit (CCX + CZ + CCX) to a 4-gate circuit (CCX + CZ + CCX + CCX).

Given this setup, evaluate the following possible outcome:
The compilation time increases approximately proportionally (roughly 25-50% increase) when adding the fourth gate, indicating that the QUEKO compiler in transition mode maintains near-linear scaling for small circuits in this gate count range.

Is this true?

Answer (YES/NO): NO